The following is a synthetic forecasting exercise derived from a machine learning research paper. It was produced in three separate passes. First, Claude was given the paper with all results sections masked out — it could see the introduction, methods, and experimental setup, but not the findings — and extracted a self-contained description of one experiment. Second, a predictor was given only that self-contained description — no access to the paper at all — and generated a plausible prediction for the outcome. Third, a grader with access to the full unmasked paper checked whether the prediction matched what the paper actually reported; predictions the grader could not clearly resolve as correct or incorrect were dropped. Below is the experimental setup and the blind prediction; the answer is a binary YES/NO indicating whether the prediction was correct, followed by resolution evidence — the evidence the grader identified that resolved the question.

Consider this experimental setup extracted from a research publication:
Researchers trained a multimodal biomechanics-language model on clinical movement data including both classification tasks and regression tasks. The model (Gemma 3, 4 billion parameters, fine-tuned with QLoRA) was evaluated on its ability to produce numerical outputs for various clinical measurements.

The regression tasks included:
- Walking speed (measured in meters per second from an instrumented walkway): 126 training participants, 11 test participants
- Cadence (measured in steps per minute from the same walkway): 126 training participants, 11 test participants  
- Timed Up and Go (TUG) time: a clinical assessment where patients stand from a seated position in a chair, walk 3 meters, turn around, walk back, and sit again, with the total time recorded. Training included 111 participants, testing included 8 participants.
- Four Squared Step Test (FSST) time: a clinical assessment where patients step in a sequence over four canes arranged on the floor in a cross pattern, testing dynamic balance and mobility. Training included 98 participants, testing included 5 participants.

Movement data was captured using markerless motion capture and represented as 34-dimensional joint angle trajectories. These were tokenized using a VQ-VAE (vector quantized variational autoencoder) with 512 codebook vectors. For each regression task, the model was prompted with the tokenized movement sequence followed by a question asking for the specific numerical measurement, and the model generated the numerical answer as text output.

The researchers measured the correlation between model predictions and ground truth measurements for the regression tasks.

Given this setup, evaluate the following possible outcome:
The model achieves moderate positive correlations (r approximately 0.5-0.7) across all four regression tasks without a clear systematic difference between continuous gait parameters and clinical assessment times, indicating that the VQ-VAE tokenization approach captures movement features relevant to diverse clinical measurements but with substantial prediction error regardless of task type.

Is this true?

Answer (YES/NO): NO